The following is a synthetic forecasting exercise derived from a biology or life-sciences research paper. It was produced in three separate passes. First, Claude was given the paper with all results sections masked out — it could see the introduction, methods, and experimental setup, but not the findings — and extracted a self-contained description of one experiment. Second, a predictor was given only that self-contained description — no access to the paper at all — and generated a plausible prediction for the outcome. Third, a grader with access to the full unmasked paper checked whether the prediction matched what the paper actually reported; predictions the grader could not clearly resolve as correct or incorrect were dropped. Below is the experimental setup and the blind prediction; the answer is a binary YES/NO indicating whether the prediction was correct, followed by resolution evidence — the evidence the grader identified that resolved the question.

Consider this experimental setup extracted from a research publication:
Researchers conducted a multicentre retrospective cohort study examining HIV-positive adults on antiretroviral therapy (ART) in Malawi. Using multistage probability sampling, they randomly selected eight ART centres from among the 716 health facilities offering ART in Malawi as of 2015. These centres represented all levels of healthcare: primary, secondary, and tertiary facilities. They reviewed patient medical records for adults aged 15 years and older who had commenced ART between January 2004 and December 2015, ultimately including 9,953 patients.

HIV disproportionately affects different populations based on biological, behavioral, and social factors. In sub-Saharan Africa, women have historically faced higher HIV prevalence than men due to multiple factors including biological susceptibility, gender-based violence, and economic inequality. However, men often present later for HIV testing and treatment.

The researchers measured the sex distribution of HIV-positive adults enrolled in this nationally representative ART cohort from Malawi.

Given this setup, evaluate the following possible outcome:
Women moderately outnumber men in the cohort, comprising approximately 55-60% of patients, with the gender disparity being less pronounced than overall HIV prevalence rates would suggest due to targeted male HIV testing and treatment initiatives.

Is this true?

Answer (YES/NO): NO